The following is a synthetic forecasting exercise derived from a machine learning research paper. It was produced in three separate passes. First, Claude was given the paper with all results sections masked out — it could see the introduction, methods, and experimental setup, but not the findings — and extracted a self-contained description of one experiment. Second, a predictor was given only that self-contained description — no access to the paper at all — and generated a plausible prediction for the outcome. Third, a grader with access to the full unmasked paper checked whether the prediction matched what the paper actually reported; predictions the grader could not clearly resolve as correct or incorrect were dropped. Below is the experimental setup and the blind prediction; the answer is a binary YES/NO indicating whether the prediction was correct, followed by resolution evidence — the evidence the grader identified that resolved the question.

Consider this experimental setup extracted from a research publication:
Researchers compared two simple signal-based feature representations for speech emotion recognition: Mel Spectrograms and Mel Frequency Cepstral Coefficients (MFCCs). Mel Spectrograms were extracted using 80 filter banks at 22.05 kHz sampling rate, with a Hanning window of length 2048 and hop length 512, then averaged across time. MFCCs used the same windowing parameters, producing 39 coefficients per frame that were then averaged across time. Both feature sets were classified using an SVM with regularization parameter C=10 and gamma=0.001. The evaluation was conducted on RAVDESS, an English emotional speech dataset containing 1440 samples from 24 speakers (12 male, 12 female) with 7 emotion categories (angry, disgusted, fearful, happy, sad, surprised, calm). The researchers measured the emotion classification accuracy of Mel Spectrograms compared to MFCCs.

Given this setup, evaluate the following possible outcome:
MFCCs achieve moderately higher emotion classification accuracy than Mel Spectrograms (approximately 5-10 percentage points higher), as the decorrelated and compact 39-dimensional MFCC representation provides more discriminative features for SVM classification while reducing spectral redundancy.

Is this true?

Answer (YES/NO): NO